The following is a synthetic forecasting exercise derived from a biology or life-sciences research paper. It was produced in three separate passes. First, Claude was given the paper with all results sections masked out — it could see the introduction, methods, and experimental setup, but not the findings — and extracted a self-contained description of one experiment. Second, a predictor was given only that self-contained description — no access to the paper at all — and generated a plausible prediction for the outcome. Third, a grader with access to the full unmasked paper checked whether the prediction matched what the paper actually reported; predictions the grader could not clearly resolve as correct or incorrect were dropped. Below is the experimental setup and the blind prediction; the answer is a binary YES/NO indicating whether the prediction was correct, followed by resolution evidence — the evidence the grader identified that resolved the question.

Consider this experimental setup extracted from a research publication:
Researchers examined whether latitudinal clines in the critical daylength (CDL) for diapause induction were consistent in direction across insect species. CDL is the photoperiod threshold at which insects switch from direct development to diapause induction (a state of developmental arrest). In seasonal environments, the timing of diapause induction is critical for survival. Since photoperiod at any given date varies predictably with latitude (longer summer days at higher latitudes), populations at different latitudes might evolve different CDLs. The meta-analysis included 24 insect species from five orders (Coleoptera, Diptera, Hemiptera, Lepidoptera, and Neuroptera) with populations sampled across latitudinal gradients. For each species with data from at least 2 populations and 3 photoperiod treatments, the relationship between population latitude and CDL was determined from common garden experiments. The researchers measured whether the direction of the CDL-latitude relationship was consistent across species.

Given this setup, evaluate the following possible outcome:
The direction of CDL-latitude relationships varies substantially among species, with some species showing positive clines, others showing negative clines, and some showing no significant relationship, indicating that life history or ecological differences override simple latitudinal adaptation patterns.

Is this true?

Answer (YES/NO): NO